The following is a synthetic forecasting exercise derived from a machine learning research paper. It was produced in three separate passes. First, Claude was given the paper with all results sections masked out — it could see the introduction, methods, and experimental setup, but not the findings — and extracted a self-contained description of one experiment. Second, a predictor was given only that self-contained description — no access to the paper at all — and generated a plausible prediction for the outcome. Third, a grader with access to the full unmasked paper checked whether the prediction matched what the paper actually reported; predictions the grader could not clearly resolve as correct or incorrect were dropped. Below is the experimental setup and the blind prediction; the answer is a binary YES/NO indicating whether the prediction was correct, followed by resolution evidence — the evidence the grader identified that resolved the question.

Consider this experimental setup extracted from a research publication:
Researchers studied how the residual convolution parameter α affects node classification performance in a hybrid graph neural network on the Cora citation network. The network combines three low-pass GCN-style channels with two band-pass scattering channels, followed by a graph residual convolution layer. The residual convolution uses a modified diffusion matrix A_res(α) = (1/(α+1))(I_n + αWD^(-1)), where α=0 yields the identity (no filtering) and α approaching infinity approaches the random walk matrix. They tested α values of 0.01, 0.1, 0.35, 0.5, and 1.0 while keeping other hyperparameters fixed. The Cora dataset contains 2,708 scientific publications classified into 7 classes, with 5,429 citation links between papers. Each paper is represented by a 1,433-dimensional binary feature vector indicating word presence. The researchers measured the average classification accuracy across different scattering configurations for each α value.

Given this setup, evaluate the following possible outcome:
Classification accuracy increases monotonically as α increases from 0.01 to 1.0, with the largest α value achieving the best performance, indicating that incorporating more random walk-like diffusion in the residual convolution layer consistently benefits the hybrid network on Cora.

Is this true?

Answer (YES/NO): NO